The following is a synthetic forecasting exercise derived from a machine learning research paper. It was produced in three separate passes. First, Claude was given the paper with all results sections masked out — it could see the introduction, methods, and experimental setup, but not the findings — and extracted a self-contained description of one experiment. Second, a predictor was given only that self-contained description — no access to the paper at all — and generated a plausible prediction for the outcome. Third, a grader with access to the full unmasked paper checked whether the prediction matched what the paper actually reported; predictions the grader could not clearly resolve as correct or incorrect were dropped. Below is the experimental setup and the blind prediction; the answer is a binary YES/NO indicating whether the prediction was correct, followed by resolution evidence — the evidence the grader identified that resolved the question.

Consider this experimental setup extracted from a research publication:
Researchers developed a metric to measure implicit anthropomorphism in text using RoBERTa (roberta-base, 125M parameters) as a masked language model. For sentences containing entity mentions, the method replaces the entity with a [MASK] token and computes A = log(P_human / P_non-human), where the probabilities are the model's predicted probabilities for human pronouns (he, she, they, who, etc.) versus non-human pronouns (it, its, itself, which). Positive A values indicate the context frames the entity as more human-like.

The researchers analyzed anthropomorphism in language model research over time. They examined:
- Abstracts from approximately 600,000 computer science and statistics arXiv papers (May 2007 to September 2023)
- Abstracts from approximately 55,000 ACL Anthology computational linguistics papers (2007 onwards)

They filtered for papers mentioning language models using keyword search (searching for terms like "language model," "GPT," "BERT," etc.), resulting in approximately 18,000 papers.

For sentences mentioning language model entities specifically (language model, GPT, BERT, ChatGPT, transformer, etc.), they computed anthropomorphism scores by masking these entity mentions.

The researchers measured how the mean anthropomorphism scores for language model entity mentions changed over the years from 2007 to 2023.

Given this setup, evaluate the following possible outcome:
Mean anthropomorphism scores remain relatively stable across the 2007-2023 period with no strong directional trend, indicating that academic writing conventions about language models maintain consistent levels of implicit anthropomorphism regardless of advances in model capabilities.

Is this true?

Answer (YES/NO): NO